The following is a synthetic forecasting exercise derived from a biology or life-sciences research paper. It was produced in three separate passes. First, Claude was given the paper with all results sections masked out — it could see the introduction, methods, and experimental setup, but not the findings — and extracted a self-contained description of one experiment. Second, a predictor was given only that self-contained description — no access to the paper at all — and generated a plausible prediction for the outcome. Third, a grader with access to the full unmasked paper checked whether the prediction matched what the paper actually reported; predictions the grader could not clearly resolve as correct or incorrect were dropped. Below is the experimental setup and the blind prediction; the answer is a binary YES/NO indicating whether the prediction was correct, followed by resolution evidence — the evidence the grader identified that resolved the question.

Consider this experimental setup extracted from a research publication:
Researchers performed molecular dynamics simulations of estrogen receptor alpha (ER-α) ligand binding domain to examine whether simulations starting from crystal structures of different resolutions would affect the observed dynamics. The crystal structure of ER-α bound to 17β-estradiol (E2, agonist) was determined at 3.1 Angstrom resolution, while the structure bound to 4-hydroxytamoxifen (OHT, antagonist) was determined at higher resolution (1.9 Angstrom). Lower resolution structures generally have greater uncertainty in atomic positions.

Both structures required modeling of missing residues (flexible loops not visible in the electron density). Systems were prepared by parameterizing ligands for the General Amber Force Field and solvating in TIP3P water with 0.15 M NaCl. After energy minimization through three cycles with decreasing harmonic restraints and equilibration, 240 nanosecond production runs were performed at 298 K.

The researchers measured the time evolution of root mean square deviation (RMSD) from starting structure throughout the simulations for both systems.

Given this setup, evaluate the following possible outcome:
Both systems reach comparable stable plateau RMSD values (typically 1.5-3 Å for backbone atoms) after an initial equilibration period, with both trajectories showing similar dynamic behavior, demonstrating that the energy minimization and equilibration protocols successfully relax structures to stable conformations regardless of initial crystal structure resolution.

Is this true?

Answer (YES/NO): NO